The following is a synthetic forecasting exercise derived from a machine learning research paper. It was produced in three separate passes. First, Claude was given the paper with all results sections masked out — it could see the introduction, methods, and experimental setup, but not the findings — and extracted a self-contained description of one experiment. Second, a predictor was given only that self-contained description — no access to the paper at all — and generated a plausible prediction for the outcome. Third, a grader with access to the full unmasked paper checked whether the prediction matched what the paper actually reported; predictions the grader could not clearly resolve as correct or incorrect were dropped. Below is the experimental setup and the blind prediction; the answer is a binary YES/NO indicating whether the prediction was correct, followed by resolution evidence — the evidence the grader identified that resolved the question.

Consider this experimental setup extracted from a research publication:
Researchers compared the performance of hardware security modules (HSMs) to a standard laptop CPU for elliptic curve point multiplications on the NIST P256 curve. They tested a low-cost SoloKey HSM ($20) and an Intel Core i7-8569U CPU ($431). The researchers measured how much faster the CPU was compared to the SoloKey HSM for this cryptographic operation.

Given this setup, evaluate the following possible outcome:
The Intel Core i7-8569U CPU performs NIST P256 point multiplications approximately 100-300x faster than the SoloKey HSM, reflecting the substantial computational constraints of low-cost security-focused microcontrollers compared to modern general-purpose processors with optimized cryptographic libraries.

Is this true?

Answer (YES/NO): NO